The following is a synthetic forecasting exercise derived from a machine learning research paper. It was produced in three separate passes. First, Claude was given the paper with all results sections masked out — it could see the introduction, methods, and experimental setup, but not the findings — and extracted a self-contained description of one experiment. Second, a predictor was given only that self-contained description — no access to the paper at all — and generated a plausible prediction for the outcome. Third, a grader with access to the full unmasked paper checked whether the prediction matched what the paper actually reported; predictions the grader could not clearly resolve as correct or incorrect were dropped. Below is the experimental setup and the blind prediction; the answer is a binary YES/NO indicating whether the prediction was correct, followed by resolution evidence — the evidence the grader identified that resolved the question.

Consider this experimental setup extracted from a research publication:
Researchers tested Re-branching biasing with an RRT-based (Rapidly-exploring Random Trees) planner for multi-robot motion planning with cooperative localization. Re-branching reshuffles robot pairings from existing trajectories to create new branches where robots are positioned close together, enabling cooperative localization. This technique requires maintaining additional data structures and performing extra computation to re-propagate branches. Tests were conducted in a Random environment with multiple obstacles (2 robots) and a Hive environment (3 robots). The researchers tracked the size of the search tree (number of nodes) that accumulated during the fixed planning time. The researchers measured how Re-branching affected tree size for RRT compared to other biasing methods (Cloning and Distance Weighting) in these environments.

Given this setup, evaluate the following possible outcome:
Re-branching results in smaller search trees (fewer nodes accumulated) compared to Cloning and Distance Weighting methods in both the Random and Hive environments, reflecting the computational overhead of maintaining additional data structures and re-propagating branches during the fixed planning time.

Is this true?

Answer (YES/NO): NO